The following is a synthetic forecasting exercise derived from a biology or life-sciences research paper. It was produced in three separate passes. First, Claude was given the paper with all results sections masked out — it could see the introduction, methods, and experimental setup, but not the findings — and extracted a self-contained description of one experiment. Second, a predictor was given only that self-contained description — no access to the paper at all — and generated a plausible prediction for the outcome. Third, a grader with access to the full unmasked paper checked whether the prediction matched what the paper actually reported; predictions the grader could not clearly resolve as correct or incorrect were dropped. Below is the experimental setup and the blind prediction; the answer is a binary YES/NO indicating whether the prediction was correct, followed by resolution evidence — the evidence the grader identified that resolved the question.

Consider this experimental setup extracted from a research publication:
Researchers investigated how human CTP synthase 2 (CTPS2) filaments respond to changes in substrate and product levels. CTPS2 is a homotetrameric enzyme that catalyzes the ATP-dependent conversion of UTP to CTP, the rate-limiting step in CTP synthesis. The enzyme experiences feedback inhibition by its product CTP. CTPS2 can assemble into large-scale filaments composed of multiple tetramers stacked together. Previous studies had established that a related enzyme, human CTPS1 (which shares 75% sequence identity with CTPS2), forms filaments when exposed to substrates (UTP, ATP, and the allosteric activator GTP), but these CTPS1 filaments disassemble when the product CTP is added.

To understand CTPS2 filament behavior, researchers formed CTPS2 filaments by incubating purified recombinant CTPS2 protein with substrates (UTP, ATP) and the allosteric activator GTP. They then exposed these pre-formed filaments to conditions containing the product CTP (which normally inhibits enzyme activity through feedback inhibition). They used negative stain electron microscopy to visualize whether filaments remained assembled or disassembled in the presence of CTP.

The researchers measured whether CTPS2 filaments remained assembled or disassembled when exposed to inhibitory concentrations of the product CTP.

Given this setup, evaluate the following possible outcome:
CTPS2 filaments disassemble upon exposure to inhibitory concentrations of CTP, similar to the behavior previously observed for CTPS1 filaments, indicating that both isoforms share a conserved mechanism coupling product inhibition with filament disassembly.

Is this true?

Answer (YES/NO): NO